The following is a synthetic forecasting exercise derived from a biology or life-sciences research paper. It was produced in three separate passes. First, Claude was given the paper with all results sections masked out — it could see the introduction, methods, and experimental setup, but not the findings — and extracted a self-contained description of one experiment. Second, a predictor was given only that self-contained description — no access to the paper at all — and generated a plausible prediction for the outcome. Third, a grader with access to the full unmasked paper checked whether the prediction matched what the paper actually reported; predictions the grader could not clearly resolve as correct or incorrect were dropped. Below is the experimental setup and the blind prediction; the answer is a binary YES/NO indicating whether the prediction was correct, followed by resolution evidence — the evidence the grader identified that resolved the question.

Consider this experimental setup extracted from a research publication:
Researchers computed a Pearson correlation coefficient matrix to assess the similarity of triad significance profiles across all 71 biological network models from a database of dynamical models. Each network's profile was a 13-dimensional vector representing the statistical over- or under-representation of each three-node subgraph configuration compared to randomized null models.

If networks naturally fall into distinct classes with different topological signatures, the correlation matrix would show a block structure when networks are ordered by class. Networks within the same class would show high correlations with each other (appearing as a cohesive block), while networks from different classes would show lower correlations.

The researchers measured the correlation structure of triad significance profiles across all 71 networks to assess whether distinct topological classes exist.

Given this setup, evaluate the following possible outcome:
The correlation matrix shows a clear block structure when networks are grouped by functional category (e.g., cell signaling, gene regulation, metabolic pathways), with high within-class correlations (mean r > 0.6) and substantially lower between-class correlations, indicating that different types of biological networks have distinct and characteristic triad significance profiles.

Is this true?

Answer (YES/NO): NO